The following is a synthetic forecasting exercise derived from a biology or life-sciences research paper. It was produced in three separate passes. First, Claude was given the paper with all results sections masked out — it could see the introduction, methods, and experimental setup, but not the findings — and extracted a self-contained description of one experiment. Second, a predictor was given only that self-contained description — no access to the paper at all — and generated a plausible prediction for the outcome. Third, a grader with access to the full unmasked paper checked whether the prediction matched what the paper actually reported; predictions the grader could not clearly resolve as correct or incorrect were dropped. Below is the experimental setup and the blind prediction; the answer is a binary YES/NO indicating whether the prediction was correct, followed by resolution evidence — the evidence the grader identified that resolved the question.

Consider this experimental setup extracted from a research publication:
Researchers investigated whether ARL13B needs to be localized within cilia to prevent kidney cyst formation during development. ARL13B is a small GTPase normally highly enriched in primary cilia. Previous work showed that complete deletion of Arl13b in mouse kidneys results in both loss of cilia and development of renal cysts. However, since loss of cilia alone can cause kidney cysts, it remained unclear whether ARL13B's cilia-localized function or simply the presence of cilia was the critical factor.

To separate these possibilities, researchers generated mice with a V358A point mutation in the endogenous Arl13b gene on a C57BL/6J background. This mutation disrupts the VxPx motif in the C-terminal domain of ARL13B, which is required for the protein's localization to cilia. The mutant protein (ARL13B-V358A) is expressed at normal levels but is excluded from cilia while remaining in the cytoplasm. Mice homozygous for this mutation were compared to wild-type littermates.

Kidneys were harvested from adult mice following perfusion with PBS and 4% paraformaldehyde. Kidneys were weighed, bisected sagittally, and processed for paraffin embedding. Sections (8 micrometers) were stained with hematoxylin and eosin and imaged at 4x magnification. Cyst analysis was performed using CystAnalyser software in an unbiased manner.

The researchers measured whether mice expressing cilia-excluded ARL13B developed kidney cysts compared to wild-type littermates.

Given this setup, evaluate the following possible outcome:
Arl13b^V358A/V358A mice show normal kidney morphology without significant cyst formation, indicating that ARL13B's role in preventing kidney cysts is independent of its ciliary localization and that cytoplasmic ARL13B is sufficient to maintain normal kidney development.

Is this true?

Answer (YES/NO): NO